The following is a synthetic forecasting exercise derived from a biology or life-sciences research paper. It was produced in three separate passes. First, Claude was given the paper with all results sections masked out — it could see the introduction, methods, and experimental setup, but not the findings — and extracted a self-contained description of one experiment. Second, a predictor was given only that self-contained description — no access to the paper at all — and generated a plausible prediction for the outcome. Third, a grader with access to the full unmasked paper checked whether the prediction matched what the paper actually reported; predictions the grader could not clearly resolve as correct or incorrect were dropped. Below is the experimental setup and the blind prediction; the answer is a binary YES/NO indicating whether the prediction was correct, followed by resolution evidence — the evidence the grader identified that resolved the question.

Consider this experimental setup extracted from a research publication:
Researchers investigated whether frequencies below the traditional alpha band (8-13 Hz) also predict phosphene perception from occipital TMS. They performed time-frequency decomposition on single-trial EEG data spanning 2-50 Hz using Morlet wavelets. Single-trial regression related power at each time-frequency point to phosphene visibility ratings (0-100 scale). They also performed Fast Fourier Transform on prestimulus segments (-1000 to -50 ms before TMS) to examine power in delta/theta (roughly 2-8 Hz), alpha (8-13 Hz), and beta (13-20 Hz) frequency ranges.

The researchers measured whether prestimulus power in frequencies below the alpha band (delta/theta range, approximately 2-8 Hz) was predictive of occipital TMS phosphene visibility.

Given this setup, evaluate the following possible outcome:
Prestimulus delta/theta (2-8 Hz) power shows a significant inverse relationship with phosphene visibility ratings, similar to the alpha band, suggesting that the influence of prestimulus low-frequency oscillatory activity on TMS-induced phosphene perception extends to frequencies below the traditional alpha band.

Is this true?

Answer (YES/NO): YES